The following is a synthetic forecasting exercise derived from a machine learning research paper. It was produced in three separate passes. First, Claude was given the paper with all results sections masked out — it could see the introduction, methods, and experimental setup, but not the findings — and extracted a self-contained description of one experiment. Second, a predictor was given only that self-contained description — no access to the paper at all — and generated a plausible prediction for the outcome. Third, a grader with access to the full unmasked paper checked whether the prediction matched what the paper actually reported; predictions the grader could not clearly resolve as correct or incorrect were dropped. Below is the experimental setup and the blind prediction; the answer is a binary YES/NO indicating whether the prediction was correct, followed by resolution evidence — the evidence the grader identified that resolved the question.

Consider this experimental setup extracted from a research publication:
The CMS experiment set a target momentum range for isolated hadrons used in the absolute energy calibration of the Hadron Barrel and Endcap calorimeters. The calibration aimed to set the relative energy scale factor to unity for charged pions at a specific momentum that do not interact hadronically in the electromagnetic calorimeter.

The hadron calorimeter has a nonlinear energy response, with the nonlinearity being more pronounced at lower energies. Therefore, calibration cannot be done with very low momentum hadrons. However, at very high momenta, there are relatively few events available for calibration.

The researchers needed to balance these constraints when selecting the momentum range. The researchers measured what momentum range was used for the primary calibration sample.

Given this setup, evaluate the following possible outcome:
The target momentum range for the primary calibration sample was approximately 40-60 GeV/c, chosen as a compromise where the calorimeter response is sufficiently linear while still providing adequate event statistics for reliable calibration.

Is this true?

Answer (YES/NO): YES